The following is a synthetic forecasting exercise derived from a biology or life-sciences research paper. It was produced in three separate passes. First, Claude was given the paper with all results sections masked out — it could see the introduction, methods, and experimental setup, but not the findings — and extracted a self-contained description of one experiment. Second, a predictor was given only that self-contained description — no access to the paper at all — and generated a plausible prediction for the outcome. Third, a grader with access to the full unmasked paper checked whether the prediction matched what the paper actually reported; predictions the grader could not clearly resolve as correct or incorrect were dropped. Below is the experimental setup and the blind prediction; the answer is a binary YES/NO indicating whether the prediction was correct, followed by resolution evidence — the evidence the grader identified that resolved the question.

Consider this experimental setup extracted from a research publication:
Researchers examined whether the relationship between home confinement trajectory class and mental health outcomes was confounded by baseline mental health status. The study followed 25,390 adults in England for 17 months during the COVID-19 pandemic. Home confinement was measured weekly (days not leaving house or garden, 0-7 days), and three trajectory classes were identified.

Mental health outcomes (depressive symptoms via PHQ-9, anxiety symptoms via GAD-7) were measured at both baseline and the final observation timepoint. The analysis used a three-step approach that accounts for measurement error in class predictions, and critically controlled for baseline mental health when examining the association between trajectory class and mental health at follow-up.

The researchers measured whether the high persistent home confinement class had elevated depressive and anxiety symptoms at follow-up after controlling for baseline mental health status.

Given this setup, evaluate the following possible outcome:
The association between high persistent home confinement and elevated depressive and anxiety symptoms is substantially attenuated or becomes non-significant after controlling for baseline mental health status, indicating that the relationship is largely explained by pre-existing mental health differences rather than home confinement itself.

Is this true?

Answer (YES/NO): NO